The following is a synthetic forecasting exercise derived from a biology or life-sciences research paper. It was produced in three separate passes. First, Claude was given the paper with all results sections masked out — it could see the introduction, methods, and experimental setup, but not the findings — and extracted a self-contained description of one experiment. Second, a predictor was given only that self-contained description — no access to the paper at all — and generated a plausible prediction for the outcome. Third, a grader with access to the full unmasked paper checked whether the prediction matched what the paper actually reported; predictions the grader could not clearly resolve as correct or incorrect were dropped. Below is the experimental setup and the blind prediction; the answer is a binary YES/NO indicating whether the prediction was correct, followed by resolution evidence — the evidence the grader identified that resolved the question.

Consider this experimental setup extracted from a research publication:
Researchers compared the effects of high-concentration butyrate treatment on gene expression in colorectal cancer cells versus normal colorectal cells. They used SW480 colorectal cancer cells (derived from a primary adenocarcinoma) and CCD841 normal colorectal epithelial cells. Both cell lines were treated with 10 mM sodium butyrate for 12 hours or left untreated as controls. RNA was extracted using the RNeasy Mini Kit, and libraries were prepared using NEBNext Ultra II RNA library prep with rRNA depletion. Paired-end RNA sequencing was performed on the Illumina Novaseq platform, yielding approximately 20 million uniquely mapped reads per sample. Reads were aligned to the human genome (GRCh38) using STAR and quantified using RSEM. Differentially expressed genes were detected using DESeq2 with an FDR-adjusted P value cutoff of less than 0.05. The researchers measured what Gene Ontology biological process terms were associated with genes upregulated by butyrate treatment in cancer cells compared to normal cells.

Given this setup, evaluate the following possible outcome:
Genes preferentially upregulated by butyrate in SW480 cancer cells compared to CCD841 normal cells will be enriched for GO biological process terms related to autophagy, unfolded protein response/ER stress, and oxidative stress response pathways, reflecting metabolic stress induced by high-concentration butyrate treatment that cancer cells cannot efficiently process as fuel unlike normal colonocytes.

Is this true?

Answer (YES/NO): NO